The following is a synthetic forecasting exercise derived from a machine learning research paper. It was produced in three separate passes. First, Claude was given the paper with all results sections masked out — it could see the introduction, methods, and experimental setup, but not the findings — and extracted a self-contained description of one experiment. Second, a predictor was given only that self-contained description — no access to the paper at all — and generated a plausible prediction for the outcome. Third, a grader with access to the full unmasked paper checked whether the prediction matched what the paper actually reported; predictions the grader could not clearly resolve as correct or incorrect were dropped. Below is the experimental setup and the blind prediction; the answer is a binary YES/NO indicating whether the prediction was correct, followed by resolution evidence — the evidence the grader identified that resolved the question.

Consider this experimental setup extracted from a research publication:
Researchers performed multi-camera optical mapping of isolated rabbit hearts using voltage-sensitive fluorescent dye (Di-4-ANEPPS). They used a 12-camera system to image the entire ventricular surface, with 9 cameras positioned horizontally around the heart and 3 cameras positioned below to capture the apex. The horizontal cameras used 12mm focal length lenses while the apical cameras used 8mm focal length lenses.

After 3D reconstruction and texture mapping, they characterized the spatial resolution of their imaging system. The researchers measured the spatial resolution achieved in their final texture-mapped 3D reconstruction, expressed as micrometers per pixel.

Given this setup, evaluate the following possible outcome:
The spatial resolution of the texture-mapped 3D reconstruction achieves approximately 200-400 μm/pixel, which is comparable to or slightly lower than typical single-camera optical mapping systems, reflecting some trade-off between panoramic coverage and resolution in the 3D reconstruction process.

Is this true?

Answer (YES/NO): NO